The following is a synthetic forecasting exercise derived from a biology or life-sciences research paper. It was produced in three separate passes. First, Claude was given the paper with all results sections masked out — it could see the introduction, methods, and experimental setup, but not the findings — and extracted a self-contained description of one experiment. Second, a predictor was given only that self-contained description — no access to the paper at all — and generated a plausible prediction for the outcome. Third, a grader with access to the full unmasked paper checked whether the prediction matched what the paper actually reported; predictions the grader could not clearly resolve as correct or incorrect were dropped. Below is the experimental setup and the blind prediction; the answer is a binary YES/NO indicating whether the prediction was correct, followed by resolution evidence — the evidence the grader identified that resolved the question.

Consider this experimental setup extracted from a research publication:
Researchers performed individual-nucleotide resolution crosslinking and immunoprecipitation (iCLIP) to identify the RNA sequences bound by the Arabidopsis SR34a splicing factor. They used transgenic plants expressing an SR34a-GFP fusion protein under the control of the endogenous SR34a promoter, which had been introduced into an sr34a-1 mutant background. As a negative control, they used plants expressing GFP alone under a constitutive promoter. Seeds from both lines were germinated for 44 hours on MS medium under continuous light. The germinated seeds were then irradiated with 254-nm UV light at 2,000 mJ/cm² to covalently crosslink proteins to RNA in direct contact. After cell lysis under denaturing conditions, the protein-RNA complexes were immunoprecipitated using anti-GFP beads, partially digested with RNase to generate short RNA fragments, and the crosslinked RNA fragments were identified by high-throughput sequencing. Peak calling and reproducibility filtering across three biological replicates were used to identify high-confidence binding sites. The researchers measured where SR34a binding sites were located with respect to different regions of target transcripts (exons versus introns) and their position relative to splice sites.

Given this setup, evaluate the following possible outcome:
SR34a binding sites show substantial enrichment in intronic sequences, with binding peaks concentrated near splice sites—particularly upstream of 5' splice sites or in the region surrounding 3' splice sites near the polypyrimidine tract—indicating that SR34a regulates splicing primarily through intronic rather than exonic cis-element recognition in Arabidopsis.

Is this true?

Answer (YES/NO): NO